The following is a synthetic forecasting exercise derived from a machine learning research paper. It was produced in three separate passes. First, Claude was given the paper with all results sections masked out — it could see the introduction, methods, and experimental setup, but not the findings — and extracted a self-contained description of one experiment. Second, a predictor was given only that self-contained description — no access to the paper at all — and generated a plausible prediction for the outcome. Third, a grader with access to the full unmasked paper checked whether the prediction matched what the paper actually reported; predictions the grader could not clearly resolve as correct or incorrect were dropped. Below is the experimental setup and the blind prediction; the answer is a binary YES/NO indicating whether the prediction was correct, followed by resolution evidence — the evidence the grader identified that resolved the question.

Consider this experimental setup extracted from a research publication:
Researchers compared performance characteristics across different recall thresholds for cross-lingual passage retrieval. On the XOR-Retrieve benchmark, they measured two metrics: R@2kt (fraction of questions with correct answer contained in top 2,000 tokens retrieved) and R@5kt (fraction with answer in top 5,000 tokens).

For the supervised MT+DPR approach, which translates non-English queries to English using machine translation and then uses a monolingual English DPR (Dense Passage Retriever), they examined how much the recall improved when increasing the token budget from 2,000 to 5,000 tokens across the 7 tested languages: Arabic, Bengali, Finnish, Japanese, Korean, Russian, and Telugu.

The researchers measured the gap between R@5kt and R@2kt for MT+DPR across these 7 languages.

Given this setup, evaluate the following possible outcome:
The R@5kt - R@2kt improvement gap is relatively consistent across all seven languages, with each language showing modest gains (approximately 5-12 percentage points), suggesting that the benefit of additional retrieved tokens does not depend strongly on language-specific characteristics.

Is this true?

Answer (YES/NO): NO